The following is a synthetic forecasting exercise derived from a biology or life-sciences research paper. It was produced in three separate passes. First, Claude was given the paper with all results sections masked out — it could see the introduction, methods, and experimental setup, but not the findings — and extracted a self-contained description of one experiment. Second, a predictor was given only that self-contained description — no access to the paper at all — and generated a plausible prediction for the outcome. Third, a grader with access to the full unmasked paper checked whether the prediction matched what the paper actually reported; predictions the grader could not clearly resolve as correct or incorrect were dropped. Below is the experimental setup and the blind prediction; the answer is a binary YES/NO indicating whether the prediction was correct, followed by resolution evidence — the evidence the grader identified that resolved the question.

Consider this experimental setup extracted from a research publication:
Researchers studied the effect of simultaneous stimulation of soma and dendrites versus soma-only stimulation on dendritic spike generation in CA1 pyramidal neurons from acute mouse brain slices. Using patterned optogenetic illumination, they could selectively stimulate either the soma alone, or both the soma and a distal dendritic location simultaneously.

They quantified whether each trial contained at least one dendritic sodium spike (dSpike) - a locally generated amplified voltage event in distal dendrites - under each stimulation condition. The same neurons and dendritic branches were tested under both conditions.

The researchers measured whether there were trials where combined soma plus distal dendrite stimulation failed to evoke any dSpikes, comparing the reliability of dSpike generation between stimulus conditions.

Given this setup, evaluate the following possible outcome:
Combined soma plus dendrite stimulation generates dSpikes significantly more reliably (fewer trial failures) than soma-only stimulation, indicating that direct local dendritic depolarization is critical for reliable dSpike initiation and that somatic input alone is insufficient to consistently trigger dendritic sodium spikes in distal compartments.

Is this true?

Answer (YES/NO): YES